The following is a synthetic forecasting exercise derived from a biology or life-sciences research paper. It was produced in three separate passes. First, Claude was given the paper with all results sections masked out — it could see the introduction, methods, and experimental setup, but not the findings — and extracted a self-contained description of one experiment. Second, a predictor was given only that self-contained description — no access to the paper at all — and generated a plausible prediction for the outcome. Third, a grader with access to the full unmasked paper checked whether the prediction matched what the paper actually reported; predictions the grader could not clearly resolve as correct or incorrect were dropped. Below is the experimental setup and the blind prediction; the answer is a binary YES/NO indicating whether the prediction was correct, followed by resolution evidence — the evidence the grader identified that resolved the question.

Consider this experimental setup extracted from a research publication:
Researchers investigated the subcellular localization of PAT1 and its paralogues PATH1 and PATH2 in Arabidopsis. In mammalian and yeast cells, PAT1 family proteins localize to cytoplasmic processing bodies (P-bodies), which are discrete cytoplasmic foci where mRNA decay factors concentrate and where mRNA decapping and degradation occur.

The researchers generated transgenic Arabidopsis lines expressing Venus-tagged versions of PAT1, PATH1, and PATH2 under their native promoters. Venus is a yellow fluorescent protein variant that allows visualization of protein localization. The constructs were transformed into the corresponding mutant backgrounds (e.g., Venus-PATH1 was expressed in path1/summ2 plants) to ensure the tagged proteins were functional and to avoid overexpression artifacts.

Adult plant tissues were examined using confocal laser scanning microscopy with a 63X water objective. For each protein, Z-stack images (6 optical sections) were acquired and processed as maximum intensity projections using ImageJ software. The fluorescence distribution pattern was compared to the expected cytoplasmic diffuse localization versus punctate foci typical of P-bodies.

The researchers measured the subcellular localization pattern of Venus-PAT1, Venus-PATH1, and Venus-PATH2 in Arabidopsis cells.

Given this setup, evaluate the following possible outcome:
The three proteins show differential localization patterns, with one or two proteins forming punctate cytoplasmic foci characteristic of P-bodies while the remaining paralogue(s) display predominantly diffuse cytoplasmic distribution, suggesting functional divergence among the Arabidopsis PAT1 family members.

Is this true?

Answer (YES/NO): NO